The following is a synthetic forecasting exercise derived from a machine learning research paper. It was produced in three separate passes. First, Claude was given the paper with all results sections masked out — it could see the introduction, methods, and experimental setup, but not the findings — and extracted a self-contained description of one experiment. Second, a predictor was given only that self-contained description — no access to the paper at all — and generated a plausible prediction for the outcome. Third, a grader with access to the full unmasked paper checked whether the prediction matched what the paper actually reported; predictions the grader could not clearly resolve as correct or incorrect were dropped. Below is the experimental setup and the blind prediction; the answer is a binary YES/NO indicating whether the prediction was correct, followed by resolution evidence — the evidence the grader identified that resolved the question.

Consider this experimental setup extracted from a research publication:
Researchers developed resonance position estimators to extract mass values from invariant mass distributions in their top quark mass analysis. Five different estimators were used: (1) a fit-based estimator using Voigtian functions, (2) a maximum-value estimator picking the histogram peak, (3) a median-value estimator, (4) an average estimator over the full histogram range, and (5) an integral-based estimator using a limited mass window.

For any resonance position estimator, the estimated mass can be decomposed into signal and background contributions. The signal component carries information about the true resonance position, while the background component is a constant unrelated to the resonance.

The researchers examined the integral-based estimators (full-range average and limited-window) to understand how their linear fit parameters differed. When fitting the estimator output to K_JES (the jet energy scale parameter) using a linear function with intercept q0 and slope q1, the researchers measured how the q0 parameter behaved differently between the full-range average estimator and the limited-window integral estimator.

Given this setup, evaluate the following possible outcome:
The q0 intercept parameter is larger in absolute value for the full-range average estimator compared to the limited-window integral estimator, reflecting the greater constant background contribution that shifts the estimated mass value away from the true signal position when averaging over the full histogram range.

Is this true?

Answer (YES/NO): YES